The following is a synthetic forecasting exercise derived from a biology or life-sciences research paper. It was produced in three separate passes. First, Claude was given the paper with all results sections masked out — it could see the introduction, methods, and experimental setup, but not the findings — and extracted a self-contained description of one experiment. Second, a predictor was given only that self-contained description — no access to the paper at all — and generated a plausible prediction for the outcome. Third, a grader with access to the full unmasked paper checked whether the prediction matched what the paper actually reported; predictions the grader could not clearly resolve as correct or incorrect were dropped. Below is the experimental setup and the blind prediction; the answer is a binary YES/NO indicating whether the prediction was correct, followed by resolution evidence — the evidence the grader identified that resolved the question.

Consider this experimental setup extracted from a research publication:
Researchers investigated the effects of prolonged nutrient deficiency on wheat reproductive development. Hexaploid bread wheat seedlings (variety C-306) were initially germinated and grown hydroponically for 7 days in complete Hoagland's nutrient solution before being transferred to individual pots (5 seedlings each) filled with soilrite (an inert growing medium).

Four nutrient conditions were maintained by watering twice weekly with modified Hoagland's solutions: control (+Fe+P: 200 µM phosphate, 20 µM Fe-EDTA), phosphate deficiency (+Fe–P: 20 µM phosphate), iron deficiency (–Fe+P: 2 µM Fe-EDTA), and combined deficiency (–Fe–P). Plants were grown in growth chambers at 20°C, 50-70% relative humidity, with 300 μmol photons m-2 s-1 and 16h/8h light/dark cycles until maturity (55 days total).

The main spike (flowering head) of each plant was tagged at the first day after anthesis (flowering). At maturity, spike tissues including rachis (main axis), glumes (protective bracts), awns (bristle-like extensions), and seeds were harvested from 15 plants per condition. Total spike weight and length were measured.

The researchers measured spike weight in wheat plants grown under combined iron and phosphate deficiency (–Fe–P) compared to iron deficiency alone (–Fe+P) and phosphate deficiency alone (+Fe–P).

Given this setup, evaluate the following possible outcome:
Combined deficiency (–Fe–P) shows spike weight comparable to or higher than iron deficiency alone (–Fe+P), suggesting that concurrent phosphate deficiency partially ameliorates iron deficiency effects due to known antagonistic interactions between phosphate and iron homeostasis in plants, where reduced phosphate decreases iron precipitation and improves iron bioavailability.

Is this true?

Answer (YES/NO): YES